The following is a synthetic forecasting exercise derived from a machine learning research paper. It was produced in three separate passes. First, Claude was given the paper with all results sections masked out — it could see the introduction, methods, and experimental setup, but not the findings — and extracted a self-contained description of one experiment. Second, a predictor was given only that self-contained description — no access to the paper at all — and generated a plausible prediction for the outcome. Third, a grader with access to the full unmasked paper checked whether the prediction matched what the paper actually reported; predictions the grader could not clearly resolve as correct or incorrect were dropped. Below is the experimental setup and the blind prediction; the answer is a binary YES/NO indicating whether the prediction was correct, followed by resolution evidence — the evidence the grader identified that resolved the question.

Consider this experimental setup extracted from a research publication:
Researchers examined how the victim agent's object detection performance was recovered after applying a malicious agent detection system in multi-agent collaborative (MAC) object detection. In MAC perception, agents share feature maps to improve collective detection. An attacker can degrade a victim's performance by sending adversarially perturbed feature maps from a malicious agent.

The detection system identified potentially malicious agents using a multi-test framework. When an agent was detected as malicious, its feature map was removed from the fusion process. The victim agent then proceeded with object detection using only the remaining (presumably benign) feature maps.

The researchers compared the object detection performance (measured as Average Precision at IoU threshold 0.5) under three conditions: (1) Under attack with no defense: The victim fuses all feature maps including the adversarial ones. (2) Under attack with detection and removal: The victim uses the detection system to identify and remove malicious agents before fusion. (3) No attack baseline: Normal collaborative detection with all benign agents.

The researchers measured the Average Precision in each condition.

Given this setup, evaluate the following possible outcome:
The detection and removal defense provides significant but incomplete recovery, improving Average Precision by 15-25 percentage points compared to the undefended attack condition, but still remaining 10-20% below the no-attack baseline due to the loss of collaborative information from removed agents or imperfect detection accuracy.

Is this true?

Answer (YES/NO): NO